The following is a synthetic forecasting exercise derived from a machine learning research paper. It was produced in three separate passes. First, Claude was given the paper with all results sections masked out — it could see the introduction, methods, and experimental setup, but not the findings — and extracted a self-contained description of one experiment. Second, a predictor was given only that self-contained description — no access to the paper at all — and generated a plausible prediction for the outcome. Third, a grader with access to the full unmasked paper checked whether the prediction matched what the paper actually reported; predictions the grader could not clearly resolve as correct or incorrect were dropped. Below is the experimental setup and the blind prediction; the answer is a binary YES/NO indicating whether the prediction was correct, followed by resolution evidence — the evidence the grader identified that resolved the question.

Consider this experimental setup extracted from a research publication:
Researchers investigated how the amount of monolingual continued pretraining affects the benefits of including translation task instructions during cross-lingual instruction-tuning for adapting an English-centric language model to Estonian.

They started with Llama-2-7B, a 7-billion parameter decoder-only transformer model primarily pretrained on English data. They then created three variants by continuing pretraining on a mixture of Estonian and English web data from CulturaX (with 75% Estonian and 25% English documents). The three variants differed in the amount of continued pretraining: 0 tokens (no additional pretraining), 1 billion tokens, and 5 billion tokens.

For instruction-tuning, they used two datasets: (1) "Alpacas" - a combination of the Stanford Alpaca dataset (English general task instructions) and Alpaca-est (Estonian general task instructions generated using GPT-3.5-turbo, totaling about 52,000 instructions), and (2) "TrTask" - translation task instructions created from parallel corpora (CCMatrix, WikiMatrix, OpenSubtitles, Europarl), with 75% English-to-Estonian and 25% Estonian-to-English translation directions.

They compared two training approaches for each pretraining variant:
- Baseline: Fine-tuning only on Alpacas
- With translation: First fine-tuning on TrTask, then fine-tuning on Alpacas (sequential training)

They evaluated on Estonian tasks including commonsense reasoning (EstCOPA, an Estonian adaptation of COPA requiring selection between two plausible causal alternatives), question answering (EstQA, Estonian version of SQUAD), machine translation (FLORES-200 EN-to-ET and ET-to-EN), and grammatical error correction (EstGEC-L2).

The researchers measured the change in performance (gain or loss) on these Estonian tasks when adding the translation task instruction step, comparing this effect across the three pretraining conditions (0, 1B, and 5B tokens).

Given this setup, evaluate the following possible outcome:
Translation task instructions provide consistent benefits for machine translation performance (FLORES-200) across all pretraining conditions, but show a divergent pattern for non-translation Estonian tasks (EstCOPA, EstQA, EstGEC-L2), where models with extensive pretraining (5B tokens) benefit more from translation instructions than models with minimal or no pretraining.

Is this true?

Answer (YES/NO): NO